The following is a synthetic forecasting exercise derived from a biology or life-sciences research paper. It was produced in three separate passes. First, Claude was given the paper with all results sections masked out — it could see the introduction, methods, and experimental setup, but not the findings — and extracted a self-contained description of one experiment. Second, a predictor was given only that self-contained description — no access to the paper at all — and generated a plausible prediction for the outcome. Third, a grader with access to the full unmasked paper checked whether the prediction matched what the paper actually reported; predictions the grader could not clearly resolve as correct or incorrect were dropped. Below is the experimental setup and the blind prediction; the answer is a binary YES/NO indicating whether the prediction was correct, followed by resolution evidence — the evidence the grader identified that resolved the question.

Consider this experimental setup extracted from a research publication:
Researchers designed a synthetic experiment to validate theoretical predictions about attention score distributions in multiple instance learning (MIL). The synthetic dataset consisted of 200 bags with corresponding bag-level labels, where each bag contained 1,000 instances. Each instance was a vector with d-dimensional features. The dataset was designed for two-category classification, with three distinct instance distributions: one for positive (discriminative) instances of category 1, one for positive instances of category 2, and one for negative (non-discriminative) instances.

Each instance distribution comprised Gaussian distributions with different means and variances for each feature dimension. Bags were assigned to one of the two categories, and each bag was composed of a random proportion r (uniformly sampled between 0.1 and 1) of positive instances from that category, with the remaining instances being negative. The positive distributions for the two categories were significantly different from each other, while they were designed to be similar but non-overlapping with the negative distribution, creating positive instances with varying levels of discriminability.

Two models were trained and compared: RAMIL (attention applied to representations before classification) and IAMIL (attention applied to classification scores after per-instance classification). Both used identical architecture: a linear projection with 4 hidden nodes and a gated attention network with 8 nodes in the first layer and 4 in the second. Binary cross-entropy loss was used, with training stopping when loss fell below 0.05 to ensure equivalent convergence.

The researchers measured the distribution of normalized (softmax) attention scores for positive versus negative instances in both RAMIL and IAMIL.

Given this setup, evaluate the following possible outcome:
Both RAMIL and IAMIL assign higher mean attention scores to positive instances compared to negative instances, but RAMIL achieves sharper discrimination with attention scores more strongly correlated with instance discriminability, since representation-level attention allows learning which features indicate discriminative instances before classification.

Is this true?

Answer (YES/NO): NO